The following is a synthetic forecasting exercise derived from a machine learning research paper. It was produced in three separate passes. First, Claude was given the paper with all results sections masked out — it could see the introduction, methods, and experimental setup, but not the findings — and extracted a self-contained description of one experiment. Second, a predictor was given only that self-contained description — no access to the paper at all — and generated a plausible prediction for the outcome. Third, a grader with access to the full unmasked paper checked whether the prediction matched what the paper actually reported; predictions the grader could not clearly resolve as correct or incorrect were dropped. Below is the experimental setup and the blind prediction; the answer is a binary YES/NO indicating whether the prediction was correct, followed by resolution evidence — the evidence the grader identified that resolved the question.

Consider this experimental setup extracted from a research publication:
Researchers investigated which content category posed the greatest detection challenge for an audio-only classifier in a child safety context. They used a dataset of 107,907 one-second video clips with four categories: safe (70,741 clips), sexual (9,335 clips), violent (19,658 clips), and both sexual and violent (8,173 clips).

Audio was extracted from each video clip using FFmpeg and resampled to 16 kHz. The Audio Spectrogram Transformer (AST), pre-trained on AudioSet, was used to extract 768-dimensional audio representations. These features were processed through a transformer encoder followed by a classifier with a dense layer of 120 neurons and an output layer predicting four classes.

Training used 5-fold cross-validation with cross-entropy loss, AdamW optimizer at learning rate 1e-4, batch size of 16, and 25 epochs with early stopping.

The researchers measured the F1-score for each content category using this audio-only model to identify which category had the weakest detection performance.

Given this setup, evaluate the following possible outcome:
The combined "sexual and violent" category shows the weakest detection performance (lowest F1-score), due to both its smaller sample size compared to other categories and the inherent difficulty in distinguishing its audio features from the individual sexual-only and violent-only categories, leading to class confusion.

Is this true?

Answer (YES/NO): YES